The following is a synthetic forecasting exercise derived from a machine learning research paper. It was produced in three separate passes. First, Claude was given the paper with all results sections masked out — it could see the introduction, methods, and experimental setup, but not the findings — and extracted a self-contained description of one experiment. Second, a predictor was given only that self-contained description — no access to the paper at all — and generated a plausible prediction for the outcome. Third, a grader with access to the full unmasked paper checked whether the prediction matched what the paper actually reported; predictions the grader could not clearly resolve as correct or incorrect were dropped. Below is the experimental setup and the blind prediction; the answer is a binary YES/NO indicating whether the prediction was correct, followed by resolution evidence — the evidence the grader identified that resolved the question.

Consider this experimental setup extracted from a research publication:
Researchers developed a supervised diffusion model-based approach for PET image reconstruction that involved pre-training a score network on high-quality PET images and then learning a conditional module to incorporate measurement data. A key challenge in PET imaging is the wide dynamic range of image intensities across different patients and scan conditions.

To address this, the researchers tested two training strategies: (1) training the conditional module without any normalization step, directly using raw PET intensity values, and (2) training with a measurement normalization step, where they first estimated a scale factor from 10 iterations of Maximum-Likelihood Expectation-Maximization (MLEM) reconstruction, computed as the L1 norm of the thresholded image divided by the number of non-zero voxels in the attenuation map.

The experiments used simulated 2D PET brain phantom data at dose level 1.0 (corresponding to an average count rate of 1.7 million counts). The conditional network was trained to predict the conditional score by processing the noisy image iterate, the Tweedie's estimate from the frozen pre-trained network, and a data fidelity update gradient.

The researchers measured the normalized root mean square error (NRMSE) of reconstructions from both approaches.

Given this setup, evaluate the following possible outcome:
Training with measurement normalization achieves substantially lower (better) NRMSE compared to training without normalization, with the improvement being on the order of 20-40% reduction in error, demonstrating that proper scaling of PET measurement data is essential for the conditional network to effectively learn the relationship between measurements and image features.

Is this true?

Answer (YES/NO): YES